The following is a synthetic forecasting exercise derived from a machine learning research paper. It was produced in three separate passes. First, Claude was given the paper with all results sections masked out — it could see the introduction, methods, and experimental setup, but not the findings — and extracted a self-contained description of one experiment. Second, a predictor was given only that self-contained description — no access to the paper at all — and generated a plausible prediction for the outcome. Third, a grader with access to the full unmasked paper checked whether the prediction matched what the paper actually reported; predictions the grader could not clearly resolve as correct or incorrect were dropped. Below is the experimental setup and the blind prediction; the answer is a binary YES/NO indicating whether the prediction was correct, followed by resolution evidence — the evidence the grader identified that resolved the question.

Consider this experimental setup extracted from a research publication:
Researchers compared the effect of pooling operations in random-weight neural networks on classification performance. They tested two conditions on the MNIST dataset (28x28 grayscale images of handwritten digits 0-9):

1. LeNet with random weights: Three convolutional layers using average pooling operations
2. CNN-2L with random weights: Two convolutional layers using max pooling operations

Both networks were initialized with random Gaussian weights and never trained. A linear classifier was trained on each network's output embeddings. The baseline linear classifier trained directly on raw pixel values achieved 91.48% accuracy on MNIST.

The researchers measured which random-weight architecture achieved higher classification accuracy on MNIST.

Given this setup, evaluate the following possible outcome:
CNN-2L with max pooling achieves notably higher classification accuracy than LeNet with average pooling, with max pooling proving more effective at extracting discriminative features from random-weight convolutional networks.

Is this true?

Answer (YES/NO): YES